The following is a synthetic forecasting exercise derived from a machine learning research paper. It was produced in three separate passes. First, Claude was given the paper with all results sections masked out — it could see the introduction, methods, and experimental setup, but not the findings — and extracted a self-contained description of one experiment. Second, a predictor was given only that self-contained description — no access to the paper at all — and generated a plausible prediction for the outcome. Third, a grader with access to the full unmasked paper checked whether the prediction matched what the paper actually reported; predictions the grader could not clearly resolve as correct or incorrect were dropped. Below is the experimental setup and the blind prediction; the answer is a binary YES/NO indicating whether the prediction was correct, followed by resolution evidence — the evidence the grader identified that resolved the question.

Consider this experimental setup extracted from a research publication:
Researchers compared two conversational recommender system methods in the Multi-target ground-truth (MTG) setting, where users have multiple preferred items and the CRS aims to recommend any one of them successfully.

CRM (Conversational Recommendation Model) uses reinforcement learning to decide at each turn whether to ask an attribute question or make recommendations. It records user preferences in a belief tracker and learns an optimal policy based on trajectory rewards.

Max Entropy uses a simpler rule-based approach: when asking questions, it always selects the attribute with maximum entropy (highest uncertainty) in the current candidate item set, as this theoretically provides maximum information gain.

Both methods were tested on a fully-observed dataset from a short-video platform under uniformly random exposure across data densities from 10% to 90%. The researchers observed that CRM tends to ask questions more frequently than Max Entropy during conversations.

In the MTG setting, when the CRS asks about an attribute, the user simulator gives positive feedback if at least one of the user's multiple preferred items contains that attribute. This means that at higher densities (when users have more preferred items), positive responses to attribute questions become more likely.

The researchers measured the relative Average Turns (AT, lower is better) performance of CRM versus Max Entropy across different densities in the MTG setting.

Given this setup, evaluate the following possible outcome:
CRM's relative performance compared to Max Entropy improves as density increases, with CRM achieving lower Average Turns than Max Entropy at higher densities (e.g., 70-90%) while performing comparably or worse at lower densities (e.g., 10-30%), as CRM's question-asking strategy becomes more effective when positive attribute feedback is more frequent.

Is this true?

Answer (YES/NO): YES